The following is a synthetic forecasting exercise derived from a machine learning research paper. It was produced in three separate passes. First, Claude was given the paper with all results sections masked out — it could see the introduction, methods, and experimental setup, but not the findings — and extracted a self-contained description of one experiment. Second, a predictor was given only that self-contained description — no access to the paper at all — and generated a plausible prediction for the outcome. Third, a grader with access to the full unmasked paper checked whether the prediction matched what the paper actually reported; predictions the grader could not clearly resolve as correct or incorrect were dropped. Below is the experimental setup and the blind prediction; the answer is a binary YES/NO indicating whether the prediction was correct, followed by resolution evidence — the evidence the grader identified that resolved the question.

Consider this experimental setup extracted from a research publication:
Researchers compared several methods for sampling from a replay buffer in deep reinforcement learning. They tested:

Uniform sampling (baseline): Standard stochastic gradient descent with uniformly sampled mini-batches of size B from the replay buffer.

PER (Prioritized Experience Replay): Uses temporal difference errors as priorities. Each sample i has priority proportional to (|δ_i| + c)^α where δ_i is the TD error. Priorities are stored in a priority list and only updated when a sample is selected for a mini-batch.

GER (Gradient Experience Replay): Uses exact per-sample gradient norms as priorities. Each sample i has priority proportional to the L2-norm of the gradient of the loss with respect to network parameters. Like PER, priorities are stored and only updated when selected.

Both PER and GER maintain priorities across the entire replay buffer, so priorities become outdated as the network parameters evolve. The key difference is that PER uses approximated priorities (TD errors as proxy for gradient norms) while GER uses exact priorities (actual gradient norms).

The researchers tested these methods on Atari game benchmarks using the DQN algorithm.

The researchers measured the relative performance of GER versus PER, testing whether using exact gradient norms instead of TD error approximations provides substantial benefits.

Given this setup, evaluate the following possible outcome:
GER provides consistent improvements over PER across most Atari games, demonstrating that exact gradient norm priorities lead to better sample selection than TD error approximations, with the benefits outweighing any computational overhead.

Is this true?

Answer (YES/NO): NO